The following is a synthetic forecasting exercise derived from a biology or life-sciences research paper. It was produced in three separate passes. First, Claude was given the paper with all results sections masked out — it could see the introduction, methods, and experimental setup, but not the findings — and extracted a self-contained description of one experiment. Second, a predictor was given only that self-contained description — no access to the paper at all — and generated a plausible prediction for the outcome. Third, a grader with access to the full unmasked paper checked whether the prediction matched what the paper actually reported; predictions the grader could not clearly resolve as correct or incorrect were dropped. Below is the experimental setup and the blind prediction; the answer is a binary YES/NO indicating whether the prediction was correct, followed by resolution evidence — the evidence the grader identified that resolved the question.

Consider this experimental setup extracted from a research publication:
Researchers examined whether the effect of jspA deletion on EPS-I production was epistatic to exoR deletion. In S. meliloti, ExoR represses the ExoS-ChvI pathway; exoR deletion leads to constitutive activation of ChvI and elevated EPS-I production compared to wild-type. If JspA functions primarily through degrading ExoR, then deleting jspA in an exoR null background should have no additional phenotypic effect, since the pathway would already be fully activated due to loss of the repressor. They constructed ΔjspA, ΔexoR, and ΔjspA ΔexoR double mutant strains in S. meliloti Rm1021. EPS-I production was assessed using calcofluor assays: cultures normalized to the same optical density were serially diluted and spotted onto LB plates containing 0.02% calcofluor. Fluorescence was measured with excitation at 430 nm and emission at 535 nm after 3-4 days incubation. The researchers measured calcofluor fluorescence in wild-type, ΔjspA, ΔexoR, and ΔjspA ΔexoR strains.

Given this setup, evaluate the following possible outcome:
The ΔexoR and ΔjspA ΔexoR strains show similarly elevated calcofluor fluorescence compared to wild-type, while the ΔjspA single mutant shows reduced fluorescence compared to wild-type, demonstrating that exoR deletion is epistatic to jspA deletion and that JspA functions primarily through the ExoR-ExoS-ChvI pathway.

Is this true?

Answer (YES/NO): YES